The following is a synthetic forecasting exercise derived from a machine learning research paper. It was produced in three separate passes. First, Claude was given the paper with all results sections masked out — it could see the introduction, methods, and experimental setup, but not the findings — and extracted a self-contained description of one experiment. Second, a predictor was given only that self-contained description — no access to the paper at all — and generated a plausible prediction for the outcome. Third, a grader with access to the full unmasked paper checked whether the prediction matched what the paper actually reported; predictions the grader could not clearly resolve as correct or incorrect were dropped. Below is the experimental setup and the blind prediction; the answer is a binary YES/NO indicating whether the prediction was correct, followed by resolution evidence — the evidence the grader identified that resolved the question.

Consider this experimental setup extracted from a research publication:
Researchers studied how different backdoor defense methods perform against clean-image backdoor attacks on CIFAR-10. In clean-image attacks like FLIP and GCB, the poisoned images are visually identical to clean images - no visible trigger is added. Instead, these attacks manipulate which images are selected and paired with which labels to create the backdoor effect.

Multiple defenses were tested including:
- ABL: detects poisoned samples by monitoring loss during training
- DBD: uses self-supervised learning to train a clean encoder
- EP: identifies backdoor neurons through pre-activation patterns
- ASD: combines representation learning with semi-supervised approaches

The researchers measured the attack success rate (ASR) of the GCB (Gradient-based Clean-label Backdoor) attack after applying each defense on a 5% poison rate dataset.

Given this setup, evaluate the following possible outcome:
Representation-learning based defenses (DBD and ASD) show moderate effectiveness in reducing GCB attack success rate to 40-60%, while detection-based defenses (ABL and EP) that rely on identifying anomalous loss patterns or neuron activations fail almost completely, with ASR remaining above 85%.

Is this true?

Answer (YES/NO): NO